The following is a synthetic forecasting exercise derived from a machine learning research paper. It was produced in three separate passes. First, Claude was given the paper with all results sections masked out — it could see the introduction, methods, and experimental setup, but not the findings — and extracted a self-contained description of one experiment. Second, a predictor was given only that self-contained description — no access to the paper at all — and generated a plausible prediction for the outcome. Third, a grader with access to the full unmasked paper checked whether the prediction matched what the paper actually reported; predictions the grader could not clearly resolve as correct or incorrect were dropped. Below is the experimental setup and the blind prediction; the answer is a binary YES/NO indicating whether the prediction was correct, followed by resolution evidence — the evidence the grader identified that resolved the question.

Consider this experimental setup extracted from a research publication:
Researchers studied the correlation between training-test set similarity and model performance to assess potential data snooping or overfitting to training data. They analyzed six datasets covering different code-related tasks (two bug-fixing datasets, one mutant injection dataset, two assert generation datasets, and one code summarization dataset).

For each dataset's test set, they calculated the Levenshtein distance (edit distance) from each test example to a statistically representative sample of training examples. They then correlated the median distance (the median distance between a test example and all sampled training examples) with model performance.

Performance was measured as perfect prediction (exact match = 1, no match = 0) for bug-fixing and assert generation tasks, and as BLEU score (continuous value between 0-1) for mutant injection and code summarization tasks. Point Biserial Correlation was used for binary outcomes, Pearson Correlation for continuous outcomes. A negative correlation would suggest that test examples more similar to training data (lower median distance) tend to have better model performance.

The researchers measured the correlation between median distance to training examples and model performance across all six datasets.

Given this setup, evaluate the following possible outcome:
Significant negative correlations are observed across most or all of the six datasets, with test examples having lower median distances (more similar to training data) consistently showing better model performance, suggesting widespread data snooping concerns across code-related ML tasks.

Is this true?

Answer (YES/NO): NO